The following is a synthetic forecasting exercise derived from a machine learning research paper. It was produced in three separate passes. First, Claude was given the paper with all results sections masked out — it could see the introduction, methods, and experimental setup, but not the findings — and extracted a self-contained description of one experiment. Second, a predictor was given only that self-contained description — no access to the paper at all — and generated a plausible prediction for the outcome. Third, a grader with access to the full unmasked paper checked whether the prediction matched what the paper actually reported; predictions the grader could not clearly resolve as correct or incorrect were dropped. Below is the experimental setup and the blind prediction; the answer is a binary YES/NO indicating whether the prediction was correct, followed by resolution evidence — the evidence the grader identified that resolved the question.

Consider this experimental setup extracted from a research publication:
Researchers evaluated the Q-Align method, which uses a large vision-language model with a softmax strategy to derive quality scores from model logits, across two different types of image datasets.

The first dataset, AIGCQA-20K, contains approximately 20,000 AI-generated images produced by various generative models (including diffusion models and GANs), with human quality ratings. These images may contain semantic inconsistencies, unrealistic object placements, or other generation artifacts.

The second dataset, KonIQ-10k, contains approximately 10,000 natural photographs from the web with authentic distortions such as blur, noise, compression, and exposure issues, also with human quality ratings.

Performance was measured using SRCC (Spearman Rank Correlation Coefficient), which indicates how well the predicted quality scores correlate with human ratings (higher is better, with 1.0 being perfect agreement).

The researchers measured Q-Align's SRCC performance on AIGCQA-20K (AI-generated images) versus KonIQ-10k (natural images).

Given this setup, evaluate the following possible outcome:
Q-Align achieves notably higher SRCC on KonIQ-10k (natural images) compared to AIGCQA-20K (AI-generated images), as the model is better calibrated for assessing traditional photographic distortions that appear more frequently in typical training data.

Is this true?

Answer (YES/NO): YES